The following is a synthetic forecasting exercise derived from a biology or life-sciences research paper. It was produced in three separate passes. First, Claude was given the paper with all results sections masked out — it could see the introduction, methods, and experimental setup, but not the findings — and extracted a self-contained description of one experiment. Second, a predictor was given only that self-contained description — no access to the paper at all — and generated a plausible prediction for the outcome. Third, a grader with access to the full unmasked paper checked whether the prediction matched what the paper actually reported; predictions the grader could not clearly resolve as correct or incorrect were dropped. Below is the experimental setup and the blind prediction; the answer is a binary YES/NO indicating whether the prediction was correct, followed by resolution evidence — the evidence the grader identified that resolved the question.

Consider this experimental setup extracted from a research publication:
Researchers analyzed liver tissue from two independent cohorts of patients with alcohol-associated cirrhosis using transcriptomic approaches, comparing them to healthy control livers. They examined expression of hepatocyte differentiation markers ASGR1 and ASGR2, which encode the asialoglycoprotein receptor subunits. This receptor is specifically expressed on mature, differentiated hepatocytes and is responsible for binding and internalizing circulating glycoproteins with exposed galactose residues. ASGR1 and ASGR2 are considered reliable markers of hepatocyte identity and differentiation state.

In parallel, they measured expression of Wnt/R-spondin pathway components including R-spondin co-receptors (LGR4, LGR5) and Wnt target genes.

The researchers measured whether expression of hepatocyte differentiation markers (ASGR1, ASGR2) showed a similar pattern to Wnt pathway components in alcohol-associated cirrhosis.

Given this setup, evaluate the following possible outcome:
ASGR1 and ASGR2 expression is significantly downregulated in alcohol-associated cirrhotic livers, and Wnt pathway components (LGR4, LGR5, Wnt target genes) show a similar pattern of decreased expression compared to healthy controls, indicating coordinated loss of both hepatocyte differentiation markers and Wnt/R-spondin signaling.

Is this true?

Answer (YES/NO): NO